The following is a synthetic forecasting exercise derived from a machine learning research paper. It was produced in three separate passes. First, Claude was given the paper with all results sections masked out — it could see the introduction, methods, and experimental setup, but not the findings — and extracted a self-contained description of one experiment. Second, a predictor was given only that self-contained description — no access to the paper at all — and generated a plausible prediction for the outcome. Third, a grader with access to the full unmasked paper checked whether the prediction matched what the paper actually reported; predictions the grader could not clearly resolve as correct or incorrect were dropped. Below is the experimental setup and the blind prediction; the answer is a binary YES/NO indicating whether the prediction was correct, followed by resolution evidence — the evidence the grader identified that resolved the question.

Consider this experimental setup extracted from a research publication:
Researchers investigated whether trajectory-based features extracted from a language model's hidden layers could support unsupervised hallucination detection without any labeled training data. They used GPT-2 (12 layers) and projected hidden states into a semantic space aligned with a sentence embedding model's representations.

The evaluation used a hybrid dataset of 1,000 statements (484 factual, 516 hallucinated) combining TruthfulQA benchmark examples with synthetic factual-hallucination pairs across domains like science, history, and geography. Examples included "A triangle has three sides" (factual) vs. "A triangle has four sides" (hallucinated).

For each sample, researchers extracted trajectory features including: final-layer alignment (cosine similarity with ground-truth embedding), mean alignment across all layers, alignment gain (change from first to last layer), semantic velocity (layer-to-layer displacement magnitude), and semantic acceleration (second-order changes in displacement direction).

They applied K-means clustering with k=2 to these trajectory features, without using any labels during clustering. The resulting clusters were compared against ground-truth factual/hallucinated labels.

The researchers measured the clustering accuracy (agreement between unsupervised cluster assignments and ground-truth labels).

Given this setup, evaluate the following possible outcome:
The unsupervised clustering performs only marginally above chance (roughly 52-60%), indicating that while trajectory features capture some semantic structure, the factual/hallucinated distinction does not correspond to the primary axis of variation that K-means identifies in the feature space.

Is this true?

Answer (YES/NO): NO